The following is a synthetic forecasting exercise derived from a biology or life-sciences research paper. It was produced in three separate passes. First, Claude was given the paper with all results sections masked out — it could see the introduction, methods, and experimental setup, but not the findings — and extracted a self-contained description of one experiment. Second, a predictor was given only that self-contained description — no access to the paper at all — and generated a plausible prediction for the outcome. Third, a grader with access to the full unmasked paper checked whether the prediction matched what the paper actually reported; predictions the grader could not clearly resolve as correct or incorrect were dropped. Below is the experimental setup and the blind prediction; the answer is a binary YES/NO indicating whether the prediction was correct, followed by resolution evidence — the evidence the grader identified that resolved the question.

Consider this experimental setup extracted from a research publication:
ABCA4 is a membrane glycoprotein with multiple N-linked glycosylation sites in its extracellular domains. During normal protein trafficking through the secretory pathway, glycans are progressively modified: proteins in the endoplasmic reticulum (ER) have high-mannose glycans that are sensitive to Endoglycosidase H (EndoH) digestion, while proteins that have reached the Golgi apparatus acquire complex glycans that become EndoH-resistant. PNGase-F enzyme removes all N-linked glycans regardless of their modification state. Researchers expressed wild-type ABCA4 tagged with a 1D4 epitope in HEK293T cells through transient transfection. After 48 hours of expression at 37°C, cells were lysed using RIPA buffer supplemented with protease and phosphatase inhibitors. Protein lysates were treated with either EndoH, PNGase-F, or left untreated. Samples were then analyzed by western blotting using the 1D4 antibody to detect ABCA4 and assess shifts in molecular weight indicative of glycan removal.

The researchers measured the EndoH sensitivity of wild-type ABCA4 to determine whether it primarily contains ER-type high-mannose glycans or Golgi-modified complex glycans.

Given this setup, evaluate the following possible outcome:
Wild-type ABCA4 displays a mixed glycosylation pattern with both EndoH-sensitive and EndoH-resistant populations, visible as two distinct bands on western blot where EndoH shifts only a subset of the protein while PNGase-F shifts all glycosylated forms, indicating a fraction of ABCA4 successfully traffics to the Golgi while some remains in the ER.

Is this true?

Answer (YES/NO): NO